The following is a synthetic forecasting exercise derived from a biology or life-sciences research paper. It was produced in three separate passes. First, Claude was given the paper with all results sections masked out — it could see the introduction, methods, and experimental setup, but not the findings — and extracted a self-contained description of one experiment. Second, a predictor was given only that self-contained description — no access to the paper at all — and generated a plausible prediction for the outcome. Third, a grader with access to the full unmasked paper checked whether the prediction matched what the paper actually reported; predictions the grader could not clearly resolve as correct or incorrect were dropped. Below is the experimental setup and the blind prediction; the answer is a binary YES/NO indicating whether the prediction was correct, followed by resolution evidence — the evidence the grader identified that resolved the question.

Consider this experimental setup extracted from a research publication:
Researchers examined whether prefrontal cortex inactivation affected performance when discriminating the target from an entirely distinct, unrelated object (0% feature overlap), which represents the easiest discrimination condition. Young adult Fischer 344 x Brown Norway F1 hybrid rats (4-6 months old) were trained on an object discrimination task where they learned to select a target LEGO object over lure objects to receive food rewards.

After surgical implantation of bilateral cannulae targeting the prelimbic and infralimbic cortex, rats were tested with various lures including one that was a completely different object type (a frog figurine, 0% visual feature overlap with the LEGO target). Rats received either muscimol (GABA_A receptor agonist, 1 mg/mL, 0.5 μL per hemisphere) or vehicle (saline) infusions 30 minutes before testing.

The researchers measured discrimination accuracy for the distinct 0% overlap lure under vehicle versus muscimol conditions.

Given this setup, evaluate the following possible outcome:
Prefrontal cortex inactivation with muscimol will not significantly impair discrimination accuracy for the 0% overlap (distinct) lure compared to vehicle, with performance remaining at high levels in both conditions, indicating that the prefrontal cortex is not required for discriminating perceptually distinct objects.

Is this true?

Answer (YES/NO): YES